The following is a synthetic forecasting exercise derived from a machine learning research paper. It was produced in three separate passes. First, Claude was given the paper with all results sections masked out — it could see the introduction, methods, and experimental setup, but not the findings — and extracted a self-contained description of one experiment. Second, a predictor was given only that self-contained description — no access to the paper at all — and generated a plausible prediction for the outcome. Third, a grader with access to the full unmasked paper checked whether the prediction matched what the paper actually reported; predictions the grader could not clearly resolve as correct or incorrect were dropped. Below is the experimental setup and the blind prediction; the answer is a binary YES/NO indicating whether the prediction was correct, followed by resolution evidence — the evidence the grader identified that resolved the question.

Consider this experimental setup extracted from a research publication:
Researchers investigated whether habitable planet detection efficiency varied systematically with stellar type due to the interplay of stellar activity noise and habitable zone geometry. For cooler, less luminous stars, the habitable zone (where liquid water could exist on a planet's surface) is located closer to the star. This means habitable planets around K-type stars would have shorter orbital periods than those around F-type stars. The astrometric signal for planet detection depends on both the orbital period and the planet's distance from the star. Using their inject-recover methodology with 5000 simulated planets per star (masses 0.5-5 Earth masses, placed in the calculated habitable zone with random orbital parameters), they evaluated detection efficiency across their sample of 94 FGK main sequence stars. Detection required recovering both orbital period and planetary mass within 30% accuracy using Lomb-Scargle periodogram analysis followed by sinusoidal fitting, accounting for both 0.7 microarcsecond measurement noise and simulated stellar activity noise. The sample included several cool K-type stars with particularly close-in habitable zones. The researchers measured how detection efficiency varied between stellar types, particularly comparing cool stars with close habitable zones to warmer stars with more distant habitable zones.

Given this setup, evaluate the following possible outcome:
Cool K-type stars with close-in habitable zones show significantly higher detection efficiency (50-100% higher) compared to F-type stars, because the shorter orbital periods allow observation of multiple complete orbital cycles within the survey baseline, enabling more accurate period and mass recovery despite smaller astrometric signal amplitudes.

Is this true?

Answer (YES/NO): NO